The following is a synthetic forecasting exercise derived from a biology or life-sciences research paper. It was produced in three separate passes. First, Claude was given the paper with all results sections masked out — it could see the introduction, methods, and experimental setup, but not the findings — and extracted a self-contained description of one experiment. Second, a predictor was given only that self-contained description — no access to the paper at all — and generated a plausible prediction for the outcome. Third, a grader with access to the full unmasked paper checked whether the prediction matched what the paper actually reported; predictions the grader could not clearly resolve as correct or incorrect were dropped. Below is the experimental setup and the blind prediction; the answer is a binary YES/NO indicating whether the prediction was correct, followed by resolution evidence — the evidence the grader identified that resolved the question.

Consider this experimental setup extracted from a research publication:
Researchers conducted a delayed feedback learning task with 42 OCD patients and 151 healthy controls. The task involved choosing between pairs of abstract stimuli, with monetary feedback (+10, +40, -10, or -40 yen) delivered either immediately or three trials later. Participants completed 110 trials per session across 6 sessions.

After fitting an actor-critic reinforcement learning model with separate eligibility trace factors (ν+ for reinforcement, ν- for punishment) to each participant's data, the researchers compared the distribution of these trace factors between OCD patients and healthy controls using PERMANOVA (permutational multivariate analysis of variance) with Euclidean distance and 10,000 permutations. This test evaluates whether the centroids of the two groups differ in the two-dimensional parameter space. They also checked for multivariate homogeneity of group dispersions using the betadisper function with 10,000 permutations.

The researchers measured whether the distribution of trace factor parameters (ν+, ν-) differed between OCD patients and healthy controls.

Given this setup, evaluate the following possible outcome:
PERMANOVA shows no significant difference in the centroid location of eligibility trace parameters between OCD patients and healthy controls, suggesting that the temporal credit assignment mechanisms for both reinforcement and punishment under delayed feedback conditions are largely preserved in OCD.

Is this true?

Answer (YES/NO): NO